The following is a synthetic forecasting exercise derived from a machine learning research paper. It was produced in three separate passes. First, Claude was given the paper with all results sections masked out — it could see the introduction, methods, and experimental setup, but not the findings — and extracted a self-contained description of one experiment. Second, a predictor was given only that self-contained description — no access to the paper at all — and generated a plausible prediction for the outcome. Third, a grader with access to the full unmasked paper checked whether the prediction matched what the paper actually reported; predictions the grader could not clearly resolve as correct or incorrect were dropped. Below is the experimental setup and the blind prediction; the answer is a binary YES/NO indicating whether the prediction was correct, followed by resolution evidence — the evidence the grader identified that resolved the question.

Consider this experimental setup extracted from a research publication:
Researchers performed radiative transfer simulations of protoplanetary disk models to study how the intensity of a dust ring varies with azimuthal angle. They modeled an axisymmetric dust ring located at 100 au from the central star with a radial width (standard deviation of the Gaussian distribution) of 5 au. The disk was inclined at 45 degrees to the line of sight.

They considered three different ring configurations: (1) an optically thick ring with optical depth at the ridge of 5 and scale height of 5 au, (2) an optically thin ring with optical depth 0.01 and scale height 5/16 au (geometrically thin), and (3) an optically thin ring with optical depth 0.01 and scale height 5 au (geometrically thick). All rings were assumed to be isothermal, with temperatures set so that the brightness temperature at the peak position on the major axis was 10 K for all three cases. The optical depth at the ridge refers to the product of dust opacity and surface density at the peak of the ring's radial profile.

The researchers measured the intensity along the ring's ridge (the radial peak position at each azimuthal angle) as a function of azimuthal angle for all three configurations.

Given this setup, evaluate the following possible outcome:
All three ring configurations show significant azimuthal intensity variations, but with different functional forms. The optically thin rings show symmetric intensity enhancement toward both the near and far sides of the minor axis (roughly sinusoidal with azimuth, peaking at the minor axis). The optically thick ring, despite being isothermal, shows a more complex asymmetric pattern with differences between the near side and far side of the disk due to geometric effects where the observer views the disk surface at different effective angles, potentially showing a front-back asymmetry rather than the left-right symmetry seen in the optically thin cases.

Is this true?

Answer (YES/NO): NO